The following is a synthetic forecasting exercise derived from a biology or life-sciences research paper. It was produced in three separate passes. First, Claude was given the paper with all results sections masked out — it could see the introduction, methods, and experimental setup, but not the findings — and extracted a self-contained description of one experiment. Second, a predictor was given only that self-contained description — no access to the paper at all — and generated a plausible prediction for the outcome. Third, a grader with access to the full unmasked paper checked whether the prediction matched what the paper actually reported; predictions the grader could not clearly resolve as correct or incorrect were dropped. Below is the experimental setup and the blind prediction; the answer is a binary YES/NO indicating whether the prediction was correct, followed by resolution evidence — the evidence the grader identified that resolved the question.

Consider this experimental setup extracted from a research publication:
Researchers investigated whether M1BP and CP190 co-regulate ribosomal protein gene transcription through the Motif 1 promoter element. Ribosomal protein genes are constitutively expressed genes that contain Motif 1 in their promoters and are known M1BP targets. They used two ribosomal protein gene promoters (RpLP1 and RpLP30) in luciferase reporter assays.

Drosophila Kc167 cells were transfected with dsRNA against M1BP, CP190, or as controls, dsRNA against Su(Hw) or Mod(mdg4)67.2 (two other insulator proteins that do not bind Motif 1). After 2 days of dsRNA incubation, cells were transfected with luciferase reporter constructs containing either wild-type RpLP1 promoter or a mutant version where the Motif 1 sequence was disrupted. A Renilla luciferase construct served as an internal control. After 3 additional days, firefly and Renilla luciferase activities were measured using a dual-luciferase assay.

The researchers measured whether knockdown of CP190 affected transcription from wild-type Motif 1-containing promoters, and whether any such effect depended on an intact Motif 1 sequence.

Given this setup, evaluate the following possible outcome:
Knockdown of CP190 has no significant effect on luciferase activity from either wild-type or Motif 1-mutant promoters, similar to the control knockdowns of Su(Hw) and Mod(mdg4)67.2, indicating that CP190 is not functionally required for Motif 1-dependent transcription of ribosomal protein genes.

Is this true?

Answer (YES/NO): NO